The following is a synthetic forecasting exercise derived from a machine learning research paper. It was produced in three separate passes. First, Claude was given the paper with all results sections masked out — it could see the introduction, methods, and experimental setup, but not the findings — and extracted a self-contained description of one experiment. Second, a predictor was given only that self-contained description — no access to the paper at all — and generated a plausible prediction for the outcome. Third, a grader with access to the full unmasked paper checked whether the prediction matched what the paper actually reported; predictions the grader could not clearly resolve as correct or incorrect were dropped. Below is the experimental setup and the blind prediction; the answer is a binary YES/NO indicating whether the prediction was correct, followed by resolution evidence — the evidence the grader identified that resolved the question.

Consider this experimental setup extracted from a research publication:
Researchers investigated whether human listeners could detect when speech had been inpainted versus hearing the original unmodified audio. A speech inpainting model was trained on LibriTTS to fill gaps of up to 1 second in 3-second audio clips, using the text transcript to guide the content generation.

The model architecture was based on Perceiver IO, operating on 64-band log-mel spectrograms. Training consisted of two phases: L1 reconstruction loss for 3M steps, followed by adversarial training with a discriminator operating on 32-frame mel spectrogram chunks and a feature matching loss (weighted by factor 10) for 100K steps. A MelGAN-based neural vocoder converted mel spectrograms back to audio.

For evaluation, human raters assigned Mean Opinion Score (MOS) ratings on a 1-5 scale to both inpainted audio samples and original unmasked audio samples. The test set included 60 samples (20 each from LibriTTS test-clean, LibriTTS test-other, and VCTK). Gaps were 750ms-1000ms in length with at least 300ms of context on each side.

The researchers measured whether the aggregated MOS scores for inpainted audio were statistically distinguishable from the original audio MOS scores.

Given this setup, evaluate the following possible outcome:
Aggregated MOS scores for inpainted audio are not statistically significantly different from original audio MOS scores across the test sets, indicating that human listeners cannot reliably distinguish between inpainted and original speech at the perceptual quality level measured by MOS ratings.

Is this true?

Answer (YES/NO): NO